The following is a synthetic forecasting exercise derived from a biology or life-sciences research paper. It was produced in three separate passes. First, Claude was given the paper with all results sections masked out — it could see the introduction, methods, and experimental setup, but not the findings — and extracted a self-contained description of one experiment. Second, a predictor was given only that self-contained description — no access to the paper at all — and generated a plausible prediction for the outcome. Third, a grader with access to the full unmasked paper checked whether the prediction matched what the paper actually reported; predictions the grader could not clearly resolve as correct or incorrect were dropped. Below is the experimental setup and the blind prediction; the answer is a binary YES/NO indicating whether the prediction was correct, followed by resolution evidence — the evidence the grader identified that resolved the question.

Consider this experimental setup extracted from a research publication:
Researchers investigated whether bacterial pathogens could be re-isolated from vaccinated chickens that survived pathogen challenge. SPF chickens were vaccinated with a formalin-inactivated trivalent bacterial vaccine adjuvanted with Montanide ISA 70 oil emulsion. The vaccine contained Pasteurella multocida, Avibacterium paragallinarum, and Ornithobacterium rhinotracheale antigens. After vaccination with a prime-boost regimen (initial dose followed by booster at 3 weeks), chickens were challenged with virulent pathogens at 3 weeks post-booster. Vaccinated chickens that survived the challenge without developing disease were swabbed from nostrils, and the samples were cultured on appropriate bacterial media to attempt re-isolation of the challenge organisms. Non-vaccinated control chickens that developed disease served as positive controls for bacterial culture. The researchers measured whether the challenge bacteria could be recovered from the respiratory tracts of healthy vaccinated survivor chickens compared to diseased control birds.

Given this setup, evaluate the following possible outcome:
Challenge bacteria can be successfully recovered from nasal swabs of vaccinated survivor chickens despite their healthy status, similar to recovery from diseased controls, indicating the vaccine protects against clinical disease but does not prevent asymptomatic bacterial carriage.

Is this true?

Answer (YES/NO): NO